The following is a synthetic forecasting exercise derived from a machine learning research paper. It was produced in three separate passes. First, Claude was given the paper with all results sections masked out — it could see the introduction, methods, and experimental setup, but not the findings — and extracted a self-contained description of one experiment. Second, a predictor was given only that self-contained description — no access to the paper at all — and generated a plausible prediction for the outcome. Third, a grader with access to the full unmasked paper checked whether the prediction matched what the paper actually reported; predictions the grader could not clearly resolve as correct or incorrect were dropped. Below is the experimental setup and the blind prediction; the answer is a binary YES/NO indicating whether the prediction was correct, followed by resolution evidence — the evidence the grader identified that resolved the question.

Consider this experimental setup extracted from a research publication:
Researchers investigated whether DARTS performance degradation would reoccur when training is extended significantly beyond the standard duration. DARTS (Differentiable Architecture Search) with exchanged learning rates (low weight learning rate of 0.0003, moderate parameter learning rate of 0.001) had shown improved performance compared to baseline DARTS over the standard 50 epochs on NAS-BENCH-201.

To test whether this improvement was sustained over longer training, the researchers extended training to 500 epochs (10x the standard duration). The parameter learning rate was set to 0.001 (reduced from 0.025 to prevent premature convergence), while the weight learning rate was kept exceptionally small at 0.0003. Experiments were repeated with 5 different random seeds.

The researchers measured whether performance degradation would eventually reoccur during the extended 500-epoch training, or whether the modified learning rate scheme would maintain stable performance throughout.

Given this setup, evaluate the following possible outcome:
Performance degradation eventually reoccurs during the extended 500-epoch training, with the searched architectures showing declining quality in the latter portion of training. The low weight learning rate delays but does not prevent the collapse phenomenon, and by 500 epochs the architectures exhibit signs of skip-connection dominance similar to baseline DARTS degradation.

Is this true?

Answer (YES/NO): YES